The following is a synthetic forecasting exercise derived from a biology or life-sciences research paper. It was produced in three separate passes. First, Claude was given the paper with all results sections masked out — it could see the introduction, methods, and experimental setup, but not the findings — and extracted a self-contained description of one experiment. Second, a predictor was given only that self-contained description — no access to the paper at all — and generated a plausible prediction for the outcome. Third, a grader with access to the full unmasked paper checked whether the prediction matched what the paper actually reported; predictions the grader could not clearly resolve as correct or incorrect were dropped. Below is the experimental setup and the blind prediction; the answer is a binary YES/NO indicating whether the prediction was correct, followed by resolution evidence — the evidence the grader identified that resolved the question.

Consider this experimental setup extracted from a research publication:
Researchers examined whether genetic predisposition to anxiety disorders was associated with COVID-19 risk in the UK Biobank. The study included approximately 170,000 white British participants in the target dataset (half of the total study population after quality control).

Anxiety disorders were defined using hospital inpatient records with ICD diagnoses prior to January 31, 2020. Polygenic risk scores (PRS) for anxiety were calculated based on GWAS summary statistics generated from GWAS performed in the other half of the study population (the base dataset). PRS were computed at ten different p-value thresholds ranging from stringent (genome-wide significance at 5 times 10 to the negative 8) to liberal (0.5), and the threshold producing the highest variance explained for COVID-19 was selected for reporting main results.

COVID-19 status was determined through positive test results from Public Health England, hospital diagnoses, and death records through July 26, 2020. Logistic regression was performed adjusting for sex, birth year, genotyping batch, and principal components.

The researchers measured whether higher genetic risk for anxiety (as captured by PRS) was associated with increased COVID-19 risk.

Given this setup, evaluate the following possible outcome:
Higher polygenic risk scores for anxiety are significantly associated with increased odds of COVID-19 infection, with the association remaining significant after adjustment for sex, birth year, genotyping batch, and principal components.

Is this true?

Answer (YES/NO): NO